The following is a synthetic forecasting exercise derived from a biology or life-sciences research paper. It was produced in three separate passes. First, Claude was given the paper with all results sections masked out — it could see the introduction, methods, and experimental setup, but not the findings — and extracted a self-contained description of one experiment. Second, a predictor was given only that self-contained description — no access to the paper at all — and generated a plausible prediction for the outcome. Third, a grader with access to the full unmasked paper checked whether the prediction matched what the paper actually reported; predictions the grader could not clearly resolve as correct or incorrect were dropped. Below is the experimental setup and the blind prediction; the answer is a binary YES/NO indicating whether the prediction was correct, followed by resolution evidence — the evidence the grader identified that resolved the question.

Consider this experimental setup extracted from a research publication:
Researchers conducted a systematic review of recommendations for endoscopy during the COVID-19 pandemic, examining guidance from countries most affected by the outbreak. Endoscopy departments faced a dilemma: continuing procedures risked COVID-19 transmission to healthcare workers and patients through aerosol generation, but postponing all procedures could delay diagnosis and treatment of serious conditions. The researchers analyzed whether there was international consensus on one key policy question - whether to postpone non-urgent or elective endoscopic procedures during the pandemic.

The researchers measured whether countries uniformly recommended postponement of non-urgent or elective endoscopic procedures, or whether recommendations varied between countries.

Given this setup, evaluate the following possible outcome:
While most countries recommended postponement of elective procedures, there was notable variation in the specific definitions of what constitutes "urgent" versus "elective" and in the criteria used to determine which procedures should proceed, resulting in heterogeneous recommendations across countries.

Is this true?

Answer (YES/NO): NO